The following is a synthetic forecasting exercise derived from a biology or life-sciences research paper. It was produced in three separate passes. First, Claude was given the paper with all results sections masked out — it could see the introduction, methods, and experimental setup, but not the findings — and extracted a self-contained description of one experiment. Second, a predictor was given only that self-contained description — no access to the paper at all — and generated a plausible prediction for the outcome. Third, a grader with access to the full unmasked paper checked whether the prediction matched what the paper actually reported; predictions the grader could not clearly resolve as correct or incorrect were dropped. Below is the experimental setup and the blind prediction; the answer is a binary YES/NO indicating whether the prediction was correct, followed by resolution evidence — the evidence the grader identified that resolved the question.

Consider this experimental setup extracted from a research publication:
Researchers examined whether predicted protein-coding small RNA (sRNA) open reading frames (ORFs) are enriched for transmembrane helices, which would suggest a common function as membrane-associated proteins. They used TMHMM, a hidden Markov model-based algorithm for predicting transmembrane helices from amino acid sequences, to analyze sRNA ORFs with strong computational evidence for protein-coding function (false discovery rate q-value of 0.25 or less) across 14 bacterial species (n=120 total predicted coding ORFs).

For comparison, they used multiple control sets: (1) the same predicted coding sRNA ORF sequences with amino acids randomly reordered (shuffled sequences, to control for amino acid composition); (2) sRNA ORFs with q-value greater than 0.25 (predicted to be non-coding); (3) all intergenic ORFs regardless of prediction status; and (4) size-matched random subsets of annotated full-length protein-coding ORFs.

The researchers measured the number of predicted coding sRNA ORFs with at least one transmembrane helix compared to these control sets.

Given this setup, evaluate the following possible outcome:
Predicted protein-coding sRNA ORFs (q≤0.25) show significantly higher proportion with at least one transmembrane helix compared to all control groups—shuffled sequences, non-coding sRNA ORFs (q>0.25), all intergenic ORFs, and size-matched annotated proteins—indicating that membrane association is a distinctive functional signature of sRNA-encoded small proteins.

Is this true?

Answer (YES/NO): YES